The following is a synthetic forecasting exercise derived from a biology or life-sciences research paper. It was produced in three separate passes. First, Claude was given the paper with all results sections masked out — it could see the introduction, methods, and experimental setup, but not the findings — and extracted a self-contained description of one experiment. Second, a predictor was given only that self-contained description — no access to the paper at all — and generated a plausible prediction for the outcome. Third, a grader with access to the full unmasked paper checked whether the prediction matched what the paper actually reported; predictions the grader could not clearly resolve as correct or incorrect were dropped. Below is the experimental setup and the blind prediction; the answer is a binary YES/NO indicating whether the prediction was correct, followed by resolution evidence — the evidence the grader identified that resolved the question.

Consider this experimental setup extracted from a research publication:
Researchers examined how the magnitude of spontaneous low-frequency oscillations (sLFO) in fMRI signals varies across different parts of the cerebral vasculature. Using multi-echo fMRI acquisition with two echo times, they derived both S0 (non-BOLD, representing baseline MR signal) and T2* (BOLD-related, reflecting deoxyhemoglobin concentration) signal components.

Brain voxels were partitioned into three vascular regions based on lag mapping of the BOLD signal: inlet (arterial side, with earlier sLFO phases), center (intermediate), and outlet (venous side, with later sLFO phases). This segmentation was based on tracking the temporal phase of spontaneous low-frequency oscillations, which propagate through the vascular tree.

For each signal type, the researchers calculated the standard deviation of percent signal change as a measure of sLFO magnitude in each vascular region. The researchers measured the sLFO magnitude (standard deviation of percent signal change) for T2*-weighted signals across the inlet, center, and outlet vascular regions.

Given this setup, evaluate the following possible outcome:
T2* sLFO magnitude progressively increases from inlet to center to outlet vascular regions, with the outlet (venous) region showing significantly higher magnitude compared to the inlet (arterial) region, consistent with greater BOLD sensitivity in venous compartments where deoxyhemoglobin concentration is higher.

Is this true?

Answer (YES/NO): NO